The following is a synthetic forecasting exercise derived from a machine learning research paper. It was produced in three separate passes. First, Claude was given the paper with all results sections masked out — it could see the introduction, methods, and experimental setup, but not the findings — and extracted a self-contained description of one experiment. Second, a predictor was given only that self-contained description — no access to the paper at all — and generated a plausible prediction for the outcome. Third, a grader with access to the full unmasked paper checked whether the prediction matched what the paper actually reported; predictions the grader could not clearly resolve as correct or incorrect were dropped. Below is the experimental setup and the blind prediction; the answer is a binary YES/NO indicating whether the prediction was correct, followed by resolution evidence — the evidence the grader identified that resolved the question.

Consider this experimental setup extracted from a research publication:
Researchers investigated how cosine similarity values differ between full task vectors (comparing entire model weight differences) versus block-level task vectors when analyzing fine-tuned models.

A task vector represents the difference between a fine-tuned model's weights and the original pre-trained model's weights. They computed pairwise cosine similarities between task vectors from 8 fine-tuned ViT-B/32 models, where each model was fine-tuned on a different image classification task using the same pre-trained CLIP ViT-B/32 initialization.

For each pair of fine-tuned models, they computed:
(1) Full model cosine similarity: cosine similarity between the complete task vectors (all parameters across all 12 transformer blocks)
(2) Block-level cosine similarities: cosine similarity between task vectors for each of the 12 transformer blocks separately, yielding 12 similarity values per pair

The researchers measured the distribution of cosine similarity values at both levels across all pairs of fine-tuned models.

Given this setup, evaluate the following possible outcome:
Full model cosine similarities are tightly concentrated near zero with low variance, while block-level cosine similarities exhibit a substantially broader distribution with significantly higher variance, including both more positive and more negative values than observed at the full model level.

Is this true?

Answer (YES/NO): NO